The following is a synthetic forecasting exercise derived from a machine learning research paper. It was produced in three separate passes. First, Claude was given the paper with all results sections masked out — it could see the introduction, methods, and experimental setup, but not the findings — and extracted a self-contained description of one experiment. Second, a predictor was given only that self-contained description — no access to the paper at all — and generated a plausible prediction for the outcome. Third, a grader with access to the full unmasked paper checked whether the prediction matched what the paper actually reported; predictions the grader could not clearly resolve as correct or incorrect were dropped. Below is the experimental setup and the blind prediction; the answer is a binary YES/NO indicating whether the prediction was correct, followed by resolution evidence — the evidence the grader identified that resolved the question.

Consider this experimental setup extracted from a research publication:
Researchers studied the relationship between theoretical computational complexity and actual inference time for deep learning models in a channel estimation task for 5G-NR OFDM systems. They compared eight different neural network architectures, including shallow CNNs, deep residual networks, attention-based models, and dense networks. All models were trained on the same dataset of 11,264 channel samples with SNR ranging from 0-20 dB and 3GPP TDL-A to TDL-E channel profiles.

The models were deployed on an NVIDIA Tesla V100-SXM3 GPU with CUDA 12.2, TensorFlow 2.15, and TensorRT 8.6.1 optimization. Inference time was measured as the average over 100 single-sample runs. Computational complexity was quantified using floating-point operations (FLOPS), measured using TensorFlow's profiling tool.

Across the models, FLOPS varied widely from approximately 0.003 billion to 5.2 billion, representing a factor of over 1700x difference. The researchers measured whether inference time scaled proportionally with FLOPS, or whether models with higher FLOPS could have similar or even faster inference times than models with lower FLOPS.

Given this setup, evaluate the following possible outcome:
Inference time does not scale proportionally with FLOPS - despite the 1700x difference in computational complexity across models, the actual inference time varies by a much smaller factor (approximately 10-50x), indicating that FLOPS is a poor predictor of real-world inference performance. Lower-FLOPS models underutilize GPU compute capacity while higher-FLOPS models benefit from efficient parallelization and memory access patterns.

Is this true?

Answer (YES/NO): NO